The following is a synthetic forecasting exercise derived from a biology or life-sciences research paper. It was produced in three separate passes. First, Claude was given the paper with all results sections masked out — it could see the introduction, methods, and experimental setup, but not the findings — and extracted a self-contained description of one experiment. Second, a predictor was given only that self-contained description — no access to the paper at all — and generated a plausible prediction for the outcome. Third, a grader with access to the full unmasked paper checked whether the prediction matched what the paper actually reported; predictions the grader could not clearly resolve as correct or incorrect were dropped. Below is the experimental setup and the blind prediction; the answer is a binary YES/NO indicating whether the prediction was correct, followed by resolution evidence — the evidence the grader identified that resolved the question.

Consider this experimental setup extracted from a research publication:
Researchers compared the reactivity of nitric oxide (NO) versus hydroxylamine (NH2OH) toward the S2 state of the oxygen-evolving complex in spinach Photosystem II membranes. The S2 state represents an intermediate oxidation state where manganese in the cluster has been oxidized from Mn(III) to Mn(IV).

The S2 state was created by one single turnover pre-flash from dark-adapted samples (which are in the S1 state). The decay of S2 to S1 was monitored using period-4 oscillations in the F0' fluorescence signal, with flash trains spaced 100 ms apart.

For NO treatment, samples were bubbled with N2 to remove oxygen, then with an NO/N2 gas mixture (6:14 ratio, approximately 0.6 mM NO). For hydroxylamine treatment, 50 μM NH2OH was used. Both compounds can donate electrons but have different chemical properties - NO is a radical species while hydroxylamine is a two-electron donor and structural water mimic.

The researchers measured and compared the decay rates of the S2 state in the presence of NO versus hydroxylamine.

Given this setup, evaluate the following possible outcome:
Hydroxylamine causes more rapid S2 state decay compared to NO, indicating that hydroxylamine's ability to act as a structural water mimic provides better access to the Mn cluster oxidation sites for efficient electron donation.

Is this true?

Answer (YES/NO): NO